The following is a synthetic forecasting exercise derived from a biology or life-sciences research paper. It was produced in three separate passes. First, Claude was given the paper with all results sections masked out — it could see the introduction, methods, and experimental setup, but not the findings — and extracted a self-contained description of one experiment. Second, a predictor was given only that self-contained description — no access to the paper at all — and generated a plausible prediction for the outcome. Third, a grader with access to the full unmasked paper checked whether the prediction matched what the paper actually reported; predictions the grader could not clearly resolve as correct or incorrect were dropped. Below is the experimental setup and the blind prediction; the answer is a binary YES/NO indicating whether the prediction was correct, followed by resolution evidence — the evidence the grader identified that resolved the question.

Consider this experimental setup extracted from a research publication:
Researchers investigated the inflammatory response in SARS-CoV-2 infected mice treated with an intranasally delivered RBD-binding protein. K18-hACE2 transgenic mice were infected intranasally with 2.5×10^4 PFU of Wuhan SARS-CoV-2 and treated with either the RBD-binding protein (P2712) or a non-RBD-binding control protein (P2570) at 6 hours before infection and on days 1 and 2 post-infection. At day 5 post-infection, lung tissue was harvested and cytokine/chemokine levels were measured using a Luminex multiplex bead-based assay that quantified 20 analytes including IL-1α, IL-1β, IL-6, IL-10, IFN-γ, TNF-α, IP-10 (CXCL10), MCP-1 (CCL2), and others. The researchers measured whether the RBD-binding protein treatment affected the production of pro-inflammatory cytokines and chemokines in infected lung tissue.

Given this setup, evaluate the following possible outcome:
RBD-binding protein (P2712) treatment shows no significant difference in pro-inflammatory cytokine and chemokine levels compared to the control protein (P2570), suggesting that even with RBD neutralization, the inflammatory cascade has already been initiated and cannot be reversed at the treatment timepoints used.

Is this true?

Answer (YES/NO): NO